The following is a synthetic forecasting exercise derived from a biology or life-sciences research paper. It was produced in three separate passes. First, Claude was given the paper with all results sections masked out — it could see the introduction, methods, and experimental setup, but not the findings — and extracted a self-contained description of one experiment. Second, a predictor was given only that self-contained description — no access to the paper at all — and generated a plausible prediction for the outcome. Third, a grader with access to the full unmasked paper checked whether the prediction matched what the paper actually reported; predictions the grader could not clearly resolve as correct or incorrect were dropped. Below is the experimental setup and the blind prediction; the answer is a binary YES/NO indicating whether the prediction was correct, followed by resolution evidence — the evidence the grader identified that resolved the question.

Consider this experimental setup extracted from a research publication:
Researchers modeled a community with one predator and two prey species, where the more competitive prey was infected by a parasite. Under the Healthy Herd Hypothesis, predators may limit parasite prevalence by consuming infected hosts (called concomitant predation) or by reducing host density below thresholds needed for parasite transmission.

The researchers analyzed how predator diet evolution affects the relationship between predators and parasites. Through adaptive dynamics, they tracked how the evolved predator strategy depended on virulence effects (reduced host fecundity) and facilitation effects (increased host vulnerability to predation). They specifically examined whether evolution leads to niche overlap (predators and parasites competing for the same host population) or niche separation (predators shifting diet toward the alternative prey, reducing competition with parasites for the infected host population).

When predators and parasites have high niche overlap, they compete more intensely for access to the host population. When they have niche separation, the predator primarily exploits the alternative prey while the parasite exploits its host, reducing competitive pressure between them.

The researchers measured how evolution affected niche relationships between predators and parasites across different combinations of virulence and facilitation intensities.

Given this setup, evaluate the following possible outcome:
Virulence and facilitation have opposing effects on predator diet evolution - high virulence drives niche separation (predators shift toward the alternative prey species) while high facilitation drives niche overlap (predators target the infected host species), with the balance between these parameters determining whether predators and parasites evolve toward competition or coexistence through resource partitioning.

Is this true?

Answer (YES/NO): YES